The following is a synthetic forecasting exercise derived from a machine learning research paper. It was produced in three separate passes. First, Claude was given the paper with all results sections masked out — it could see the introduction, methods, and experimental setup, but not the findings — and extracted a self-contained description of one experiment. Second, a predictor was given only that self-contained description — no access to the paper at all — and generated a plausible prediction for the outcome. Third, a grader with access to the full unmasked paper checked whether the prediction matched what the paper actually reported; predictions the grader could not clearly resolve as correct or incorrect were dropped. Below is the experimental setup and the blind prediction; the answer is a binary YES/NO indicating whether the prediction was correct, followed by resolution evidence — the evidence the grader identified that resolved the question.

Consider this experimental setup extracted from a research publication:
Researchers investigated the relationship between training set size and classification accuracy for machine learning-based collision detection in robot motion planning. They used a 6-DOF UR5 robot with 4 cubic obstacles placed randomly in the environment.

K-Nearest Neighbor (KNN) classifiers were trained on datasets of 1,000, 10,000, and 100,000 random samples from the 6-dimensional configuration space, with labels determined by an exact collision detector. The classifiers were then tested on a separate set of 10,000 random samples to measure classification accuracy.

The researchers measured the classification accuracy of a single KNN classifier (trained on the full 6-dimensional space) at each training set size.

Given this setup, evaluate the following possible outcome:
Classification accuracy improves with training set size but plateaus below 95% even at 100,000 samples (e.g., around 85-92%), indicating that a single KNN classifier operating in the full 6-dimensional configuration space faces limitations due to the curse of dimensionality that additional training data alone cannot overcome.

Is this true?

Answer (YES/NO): NO